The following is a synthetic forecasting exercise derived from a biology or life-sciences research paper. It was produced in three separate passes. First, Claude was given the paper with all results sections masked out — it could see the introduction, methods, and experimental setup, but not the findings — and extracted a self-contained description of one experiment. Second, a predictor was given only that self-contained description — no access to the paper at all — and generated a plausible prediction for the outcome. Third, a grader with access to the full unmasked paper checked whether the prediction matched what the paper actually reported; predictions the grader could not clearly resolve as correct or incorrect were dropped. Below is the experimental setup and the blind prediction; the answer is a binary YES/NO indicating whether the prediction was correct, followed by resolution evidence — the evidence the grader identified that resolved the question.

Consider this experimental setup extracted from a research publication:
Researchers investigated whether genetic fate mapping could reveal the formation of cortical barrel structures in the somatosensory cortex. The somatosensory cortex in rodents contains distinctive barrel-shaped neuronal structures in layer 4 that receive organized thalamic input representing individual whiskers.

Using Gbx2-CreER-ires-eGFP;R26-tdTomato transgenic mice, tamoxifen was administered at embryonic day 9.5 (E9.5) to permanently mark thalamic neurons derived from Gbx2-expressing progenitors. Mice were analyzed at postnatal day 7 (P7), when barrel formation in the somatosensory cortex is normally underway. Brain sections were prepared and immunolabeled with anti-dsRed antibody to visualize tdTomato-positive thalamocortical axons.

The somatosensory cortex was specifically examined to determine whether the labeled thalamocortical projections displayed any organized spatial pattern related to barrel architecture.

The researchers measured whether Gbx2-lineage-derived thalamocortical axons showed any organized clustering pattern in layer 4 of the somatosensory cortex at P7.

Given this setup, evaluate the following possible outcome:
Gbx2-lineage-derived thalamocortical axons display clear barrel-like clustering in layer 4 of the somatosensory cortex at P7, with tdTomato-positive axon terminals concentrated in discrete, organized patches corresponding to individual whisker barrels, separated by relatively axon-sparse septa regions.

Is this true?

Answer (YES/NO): YES